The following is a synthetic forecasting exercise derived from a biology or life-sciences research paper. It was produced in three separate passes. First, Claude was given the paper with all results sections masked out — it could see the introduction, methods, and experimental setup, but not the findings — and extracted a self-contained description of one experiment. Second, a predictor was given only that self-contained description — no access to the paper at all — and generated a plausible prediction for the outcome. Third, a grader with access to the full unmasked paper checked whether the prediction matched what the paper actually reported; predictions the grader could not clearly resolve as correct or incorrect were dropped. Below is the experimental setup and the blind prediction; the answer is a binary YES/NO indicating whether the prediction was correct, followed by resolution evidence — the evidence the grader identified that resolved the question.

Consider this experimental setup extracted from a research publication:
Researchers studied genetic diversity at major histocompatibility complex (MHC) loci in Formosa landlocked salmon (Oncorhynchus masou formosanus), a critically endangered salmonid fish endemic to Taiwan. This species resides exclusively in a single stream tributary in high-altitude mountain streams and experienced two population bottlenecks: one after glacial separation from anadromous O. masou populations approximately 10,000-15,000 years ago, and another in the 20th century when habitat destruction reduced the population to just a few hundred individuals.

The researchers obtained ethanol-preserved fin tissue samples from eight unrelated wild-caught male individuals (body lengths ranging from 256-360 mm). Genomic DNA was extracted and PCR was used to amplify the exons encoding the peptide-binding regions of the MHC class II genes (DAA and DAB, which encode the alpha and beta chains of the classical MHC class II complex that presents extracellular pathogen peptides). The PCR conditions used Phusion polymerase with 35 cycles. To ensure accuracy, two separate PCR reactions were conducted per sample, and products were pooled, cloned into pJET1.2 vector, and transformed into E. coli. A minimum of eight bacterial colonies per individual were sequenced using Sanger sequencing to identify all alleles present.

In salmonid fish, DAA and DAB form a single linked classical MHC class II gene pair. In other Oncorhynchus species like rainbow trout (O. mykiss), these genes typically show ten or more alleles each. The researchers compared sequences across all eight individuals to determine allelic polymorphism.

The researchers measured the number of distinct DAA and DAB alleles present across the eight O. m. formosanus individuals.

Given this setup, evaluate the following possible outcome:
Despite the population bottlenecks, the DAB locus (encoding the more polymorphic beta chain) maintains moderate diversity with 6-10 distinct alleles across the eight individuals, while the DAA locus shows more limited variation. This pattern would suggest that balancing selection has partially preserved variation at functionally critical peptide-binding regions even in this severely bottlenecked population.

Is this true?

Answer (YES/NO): NO